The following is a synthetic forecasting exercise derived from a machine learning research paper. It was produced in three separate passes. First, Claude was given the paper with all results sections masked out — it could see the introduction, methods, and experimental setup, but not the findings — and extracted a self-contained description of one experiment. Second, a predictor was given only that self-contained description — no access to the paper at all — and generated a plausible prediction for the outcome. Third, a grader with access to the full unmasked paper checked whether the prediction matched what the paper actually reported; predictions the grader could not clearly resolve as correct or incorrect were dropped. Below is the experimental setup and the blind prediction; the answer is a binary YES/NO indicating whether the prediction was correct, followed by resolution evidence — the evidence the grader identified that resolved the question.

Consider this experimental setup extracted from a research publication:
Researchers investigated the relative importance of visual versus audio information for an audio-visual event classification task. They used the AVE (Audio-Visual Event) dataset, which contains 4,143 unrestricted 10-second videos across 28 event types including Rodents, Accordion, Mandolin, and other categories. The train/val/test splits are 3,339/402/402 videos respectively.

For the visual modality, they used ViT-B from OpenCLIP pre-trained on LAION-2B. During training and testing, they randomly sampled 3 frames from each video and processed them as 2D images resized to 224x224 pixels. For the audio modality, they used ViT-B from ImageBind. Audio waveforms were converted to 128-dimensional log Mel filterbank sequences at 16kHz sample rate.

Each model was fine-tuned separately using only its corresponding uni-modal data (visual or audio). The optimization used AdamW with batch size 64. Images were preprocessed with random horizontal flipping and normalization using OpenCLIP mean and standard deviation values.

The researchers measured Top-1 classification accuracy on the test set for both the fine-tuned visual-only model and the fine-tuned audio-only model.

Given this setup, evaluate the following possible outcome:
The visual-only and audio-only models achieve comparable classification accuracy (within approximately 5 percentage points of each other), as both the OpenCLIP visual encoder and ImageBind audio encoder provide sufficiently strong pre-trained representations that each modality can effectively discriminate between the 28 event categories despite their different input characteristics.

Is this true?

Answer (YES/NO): YES